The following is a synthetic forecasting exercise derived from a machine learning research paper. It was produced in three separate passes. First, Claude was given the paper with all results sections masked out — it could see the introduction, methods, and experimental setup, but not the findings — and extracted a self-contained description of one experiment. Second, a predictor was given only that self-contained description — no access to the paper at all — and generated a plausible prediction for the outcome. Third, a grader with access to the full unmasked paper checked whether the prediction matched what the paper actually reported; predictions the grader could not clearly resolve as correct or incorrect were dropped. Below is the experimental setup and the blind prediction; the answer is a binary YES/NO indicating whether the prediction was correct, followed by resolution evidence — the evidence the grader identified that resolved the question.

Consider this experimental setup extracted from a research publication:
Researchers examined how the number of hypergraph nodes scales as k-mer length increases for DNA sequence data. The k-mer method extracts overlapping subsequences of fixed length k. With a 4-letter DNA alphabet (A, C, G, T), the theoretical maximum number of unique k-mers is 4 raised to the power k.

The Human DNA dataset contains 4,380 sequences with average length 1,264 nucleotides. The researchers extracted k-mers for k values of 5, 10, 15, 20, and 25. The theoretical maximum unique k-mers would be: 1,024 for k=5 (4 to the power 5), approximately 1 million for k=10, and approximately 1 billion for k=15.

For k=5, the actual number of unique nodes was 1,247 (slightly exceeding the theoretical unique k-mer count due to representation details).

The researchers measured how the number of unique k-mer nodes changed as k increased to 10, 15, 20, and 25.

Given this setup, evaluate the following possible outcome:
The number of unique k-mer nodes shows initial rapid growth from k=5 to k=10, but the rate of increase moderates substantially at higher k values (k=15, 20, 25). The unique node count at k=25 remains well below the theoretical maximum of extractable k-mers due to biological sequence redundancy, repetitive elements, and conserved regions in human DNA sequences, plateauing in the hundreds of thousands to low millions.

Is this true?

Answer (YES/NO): YES